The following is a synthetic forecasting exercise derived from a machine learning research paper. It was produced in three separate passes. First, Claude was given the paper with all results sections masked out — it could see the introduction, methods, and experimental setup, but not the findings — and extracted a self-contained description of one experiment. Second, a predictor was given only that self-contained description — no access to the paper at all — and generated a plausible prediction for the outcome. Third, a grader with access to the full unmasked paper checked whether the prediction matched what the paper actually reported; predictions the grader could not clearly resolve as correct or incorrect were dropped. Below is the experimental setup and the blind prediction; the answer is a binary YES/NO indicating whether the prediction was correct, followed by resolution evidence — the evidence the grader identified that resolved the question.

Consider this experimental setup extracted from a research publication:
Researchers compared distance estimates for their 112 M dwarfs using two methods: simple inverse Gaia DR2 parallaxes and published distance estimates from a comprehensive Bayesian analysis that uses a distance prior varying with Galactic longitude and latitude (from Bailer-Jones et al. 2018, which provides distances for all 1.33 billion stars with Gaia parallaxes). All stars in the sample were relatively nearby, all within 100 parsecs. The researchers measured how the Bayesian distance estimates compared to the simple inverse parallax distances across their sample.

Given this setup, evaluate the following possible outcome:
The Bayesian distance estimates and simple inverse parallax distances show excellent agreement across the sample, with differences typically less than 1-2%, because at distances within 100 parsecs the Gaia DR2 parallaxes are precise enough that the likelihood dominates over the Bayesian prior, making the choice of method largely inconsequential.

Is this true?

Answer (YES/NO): YES